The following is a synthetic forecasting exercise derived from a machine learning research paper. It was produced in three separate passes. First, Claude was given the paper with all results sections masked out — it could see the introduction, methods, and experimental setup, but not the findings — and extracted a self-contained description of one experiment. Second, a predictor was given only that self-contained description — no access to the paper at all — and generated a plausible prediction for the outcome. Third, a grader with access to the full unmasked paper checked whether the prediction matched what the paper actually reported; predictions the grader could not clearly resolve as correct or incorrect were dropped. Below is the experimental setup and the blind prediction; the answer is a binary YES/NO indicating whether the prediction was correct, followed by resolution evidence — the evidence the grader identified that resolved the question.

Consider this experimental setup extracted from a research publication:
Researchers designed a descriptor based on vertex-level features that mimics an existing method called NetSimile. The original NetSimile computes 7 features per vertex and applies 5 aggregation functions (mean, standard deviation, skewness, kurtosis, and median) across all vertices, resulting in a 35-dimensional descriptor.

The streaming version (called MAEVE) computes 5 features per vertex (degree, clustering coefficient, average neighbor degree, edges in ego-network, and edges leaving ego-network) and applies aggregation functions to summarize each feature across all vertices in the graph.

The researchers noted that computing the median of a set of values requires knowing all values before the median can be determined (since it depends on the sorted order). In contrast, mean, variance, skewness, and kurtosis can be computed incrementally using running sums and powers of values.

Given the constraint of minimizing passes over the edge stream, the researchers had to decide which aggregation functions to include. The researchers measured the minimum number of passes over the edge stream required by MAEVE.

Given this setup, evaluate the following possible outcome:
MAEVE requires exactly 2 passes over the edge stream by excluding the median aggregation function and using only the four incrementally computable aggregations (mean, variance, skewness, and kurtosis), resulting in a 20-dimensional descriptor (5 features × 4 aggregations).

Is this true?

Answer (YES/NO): NO